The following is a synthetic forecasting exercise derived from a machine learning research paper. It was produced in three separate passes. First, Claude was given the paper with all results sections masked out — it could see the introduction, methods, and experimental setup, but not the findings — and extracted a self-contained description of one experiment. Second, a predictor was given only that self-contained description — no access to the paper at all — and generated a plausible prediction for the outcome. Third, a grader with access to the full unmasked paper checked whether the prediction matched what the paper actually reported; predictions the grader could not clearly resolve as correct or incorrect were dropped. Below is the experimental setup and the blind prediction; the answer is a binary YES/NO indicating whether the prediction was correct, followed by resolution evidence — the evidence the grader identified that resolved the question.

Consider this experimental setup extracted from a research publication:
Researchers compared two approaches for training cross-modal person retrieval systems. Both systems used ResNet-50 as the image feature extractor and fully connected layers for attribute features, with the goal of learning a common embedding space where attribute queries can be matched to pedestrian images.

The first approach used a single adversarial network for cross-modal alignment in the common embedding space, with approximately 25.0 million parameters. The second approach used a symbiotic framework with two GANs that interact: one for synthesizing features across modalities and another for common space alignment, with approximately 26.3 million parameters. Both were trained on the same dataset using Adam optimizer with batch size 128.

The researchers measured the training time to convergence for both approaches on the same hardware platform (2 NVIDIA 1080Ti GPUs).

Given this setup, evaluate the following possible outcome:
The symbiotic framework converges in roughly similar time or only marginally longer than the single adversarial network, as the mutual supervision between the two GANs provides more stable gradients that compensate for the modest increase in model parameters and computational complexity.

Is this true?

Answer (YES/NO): YES